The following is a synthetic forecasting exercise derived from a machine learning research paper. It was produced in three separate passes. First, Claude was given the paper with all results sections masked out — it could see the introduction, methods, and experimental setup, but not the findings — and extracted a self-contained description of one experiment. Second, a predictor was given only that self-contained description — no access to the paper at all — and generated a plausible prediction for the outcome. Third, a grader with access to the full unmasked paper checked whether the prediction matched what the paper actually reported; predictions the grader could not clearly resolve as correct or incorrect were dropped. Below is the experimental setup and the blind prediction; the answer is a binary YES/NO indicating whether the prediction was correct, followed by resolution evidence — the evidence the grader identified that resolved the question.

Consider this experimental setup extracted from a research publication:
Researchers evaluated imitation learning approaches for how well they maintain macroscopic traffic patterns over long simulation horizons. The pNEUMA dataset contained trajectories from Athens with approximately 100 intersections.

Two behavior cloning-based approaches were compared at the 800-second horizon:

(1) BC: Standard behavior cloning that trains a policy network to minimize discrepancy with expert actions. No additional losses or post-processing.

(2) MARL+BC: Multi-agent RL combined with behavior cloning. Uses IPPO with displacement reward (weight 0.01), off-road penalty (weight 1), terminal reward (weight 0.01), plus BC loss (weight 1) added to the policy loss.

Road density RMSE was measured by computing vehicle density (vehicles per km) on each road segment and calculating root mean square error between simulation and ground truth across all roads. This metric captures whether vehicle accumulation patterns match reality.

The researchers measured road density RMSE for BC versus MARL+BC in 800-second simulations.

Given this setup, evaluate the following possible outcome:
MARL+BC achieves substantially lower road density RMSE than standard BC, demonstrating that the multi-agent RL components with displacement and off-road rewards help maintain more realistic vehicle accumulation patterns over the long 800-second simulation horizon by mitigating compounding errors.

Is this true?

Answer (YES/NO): YES